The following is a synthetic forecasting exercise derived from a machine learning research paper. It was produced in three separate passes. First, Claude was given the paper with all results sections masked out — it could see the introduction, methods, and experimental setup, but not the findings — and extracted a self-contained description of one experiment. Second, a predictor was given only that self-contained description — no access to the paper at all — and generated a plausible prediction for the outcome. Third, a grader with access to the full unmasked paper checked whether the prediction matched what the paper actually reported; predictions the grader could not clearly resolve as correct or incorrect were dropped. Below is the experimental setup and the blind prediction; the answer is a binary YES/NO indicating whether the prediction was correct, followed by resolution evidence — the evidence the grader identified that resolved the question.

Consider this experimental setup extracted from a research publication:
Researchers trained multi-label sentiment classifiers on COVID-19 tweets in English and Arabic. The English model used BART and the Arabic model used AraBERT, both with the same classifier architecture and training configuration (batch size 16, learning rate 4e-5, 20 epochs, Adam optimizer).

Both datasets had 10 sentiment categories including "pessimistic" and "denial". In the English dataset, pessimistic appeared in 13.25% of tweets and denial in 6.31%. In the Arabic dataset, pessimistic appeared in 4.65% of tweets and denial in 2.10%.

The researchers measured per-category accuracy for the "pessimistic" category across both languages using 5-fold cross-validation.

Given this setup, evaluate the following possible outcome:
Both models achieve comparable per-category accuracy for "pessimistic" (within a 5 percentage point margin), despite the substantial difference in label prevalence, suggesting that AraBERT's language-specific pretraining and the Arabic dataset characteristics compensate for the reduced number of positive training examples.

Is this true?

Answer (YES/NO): NO